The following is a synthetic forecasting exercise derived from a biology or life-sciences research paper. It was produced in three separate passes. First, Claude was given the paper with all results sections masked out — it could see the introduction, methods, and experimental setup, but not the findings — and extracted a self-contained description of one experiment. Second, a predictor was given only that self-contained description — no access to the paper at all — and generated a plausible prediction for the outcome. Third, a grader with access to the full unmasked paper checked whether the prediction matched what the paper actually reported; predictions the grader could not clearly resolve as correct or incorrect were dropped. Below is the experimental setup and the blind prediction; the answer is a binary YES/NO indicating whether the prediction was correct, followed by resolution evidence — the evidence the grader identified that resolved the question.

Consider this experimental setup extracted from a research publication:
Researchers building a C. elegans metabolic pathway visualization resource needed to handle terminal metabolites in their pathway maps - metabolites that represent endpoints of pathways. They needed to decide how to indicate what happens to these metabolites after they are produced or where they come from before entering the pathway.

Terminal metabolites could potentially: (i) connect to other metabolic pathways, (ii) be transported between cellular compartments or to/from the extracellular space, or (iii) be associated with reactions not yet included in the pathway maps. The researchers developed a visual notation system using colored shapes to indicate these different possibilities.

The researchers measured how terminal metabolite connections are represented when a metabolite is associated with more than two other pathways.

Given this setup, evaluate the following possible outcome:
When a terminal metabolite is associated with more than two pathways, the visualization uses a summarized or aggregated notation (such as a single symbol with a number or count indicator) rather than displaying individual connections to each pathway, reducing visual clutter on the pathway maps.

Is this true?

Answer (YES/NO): YES